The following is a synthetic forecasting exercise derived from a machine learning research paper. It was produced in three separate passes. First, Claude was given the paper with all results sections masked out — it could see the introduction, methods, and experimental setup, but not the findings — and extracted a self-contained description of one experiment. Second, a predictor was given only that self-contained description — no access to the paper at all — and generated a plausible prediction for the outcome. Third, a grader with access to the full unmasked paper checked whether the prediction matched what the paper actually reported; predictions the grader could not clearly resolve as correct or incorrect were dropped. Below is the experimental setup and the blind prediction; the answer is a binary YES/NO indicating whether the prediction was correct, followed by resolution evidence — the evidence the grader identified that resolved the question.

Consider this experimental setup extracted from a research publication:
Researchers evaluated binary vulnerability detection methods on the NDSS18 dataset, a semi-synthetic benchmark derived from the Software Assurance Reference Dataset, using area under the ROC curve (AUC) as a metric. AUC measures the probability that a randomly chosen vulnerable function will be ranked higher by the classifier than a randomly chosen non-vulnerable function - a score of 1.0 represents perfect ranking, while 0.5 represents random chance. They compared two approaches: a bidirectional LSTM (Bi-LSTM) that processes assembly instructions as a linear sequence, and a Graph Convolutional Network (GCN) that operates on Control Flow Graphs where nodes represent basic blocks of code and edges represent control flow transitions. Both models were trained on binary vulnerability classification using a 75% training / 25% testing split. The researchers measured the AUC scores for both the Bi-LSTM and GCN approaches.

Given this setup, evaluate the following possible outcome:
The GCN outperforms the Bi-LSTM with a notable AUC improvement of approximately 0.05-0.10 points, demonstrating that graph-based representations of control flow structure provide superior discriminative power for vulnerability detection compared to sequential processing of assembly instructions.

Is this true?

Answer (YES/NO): NO